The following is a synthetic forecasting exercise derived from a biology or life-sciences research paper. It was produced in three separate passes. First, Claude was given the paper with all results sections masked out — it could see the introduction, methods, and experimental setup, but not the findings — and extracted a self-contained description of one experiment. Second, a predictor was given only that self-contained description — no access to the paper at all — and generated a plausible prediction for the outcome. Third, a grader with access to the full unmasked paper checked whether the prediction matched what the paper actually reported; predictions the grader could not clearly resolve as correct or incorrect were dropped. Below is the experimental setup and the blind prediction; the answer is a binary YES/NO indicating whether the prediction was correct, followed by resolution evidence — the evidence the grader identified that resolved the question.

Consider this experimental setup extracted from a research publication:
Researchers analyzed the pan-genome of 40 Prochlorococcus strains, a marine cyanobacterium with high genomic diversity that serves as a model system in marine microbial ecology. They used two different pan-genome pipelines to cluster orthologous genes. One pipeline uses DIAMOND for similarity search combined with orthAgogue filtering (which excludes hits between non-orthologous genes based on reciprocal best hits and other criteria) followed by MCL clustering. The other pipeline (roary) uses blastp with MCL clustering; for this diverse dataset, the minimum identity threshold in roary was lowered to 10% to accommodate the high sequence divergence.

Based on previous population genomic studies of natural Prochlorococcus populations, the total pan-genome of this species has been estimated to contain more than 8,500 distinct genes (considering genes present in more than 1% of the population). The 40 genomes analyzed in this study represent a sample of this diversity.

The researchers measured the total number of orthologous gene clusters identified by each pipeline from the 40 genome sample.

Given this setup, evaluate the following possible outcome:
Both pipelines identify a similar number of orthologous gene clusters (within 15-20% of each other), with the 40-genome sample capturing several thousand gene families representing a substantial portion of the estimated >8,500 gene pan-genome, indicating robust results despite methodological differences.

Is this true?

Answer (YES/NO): YES